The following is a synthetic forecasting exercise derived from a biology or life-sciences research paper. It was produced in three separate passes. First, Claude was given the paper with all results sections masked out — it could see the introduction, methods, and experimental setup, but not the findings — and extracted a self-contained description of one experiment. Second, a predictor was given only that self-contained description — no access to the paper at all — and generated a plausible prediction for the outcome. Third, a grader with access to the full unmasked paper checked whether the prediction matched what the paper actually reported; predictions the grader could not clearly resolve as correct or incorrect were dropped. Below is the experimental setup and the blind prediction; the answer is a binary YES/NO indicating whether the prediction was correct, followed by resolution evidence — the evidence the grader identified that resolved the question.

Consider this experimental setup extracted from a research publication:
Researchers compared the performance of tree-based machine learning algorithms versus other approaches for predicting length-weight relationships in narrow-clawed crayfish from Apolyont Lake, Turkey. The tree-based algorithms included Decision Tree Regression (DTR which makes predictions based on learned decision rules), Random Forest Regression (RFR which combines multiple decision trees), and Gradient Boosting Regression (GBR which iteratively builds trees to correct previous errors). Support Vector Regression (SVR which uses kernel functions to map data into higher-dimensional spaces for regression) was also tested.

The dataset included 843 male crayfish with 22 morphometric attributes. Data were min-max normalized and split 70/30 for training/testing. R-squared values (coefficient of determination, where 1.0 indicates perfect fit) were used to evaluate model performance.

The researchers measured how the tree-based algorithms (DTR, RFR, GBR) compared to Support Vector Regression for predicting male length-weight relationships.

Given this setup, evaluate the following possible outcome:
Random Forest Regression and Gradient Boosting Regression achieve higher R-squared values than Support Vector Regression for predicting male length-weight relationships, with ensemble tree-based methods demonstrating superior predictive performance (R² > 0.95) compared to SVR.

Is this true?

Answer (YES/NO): NO